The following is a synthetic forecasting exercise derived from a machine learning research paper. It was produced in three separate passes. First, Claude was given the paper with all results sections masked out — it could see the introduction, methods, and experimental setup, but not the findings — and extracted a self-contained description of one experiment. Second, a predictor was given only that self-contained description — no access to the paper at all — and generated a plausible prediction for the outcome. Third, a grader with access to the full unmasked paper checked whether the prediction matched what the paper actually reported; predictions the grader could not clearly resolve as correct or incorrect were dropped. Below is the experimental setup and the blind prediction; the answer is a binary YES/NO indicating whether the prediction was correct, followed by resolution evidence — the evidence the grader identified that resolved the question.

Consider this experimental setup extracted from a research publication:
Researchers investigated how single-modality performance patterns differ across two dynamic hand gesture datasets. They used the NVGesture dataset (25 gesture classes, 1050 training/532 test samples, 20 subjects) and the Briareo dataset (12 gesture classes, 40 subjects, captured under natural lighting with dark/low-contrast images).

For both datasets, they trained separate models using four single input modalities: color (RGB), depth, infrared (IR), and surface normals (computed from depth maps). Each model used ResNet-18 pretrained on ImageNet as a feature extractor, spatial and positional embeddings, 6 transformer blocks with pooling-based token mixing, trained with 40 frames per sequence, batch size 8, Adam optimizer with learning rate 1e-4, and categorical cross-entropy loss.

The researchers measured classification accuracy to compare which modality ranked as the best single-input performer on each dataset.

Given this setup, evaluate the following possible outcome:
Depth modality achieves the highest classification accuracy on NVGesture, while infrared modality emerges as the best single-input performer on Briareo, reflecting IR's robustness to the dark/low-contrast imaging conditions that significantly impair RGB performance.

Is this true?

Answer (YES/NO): NO